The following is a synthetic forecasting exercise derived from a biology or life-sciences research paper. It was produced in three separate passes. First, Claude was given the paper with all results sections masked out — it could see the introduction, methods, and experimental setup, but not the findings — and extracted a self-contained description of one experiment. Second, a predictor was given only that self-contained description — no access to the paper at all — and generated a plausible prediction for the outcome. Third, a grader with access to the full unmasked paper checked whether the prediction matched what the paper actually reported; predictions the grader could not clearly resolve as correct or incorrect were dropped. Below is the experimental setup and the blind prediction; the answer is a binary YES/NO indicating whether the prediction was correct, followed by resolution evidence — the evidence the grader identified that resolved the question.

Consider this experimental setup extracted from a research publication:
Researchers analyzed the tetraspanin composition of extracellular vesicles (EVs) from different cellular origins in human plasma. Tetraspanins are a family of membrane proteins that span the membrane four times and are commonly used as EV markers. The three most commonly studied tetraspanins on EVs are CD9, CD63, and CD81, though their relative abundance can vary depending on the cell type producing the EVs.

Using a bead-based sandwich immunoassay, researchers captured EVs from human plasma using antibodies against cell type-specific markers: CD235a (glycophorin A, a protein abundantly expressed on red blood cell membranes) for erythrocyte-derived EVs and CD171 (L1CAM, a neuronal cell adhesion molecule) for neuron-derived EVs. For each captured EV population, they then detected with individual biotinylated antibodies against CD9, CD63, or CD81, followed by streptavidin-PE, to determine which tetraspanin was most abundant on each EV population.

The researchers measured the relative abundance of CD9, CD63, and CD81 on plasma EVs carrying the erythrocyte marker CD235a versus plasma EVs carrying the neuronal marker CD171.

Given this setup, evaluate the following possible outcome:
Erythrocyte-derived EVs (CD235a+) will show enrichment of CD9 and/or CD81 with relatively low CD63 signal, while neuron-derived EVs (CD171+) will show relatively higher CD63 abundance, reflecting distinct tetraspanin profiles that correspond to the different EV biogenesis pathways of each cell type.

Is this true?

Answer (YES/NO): YES